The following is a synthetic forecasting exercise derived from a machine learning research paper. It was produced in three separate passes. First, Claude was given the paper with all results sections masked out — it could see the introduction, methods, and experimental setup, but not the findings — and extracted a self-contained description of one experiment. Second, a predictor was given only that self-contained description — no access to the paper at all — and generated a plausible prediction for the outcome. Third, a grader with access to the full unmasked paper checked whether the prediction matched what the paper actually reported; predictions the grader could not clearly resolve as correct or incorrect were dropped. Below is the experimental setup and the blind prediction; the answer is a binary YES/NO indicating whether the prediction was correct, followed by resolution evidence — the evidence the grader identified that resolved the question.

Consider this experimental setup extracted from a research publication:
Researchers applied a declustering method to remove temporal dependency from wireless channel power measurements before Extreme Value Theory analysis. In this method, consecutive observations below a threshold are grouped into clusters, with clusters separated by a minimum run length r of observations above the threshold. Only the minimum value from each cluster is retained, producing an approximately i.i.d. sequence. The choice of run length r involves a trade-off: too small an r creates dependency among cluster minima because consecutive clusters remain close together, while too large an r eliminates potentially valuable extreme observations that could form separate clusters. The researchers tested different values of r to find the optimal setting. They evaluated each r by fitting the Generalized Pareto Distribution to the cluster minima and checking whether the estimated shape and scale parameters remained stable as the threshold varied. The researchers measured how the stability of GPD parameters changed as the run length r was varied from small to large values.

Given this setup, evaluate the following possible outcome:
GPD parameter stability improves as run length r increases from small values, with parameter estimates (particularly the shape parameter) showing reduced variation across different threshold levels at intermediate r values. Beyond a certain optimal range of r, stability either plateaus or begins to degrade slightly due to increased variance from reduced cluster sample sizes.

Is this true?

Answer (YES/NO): YES